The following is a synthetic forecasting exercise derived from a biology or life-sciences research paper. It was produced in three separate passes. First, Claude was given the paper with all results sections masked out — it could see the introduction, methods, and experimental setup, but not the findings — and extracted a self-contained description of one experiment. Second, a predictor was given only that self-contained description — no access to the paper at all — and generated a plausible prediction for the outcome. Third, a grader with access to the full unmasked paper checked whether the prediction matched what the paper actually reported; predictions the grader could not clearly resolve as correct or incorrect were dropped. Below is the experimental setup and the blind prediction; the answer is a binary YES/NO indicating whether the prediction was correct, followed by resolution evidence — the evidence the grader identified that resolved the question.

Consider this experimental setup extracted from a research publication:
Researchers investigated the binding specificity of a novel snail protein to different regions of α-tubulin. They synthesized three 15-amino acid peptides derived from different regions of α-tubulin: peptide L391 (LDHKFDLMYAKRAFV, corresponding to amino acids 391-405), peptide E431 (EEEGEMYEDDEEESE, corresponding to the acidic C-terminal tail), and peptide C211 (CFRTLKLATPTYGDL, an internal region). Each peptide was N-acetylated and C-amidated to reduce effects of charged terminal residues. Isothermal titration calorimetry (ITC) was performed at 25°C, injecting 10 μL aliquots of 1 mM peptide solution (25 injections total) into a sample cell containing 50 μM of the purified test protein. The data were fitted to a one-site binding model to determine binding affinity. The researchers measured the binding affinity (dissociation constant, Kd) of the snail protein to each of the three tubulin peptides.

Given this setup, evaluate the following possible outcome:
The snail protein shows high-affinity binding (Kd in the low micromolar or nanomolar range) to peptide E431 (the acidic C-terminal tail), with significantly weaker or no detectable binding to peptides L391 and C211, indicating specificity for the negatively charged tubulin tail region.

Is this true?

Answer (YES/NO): NO